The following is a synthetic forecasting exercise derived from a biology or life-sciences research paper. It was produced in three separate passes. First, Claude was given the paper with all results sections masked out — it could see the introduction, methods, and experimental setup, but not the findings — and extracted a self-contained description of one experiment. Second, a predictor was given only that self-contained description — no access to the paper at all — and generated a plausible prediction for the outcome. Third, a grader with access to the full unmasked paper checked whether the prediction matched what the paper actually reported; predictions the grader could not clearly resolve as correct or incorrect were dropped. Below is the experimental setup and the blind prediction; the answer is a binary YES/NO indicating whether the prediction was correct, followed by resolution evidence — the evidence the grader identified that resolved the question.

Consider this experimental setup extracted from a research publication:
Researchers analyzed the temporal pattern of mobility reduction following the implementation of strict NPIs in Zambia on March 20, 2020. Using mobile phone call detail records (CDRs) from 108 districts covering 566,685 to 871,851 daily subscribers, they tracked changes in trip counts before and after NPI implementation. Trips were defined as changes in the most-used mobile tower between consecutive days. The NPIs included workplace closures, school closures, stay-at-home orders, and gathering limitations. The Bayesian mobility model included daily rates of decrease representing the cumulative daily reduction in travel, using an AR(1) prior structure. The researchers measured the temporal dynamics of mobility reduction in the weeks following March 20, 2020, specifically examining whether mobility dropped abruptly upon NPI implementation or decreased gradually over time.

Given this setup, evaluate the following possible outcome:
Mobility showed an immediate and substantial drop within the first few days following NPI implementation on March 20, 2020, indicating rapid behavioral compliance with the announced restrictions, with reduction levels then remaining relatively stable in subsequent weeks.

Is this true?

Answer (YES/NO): NO